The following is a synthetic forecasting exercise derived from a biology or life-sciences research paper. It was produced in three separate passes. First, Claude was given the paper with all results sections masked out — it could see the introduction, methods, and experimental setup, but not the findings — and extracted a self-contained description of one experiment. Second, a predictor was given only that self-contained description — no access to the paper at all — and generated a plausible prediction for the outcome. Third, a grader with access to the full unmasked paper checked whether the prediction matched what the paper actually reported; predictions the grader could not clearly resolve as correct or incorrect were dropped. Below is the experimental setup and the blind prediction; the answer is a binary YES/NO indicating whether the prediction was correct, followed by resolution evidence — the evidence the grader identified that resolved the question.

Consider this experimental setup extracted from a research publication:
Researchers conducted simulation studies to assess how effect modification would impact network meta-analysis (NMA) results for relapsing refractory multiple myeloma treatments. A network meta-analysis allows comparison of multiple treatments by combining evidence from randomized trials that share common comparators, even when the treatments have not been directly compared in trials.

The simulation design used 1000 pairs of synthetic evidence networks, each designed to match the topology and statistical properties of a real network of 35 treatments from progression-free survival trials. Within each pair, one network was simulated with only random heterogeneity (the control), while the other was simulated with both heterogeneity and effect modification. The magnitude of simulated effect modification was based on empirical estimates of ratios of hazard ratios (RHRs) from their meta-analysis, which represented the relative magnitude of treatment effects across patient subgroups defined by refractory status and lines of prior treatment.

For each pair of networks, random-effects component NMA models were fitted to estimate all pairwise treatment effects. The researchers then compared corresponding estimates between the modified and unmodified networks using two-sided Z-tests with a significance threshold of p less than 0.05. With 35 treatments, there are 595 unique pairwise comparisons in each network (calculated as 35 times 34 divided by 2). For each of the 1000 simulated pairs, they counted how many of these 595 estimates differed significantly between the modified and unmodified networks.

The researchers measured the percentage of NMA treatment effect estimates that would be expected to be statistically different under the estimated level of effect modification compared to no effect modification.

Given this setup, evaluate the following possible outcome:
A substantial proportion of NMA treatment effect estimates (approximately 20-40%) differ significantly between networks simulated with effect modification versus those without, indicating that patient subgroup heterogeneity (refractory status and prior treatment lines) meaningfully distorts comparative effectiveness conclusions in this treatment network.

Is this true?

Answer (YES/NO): NO